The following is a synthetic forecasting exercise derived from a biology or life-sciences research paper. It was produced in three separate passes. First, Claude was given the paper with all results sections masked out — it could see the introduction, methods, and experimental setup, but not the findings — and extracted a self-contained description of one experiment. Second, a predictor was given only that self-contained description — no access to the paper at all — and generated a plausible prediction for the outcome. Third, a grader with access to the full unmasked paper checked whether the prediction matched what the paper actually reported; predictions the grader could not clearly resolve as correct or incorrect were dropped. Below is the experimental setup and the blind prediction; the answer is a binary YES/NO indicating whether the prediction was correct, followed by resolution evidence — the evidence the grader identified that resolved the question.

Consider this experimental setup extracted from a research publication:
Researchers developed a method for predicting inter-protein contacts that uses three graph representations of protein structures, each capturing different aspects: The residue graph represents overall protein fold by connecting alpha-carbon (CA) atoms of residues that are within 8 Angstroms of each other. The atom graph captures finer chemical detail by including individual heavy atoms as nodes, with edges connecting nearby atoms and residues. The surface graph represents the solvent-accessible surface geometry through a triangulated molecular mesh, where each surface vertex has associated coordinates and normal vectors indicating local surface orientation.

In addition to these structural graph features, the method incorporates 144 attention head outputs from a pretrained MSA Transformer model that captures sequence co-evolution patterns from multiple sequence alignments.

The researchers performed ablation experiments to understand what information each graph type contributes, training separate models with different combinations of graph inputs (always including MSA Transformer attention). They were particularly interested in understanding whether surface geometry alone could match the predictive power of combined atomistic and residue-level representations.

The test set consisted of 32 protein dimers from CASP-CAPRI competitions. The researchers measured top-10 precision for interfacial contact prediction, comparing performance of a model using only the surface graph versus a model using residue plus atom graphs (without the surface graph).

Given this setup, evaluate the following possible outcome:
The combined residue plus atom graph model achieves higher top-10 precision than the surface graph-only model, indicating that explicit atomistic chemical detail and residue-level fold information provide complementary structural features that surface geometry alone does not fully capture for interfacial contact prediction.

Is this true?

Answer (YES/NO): NO